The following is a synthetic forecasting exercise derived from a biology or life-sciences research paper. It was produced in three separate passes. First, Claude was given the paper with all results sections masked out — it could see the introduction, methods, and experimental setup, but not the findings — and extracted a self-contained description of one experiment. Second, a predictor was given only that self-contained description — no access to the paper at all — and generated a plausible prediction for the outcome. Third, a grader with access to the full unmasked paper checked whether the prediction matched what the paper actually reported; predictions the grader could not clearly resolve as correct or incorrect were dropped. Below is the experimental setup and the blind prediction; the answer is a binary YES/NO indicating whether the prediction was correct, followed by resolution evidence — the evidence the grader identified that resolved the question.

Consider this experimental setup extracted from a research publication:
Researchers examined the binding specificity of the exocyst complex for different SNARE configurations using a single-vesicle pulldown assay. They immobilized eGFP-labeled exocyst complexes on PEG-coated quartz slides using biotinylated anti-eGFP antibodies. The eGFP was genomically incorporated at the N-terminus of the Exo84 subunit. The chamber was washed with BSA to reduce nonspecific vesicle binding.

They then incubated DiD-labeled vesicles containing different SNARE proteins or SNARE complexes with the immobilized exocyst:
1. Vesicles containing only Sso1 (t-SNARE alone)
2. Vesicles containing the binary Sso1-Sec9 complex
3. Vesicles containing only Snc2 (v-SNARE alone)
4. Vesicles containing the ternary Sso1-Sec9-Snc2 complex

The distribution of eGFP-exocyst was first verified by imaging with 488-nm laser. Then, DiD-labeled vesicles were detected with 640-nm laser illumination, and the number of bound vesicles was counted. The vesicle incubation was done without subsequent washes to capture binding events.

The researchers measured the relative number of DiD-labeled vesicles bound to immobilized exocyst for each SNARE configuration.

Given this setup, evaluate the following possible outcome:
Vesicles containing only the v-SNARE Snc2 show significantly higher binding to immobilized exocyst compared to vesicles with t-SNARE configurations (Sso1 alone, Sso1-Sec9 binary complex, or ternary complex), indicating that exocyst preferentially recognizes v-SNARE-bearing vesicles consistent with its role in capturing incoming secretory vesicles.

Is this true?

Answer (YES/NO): NO